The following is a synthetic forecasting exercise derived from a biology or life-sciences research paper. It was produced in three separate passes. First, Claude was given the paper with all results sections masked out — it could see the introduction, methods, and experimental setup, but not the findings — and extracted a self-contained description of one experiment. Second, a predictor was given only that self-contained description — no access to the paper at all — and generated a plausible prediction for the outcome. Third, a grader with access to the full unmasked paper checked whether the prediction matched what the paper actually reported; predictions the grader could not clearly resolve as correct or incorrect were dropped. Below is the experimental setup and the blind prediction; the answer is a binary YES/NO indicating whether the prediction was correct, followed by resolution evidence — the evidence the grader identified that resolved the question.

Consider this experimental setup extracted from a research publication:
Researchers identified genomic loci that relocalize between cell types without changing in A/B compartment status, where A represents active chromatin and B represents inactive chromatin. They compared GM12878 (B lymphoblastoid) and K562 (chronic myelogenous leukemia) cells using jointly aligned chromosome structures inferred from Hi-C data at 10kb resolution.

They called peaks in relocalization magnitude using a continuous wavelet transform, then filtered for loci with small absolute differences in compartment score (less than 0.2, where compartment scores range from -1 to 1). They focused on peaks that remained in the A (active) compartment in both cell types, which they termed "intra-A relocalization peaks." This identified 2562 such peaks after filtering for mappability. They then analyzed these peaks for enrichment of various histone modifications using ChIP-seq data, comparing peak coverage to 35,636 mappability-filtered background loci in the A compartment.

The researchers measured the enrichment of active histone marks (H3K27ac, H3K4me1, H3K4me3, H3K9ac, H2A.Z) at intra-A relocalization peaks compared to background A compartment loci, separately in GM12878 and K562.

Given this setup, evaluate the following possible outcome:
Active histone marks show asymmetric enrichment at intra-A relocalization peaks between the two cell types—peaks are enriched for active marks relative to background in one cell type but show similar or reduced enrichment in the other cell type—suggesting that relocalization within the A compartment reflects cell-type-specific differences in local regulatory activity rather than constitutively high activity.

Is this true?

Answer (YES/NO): YES